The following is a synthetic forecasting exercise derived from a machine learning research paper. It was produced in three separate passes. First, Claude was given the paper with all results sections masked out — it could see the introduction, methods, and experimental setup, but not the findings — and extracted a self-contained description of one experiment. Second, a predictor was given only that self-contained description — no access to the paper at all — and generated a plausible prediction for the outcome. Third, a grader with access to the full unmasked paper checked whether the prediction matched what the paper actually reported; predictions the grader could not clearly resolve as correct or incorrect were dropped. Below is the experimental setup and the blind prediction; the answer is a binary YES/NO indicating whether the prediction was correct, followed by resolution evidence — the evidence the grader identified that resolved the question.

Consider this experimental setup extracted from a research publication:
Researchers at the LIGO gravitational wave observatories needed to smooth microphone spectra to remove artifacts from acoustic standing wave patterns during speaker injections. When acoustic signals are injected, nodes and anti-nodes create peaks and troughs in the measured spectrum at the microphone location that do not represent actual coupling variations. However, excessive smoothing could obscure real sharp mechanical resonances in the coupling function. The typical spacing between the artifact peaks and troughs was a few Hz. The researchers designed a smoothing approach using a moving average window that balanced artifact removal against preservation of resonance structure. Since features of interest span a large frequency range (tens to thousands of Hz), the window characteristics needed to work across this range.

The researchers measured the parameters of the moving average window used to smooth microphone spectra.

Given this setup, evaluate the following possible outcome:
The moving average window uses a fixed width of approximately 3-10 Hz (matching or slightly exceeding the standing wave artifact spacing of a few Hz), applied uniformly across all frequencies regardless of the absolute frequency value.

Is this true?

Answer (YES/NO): NO